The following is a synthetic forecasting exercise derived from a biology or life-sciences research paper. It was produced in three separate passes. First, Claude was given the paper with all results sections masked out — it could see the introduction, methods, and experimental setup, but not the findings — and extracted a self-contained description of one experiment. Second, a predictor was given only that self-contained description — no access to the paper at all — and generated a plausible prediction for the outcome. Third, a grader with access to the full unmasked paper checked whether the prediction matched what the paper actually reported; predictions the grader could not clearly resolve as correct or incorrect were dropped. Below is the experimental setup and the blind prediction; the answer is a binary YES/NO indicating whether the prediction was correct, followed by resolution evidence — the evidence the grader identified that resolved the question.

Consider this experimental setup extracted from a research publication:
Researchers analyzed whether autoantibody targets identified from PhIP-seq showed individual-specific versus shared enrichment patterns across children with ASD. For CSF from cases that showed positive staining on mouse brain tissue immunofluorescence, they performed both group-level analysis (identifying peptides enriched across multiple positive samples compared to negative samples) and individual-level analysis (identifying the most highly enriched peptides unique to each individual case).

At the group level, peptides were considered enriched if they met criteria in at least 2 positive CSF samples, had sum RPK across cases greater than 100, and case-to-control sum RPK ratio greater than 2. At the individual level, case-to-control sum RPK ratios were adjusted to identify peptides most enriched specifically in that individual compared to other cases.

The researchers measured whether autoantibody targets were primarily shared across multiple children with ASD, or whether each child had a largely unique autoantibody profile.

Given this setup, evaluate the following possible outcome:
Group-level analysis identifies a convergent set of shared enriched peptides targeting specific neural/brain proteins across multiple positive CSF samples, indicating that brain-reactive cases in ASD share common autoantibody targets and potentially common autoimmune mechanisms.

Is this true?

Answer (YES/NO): NO